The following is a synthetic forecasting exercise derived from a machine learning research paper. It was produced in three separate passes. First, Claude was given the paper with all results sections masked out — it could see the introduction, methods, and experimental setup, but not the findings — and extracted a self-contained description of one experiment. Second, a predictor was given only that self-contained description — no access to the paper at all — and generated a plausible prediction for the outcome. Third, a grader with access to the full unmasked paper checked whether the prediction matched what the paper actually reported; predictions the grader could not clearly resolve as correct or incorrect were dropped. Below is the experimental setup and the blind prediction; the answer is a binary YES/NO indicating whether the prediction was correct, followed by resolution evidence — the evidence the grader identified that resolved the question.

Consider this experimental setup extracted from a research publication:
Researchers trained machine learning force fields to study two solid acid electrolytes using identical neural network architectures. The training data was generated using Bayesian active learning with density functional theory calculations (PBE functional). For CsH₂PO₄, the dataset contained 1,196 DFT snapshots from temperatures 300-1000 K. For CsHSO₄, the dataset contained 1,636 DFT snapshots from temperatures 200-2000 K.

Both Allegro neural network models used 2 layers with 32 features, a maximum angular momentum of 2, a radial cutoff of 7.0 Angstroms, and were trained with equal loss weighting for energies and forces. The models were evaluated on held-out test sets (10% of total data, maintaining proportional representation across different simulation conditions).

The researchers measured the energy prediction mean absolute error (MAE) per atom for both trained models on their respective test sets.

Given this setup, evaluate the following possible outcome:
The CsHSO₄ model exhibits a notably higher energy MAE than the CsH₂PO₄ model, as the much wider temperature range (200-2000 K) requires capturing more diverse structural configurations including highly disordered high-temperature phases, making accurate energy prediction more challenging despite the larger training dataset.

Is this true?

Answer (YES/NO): YES